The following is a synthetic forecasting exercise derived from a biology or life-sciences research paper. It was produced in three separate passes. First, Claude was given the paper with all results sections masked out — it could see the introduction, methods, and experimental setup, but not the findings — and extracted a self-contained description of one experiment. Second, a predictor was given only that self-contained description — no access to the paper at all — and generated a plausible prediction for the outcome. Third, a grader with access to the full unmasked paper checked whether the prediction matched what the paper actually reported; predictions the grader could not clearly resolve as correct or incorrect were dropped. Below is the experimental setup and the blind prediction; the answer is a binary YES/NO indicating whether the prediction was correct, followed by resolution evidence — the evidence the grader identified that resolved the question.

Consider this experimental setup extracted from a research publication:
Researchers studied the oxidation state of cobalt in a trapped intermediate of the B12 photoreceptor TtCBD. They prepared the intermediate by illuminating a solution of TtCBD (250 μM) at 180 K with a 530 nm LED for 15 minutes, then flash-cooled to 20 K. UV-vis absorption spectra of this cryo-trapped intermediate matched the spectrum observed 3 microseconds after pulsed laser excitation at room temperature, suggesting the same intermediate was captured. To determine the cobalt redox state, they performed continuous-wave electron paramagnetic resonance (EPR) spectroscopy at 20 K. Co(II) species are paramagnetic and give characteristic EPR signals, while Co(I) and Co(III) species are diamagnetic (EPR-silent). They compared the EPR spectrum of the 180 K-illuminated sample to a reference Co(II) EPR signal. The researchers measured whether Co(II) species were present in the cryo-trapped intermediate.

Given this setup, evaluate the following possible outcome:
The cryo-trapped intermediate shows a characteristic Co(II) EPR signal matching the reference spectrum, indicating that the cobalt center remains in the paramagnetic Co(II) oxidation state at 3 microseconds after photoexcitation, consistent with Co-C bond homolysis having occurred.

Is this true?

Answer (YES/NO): NO